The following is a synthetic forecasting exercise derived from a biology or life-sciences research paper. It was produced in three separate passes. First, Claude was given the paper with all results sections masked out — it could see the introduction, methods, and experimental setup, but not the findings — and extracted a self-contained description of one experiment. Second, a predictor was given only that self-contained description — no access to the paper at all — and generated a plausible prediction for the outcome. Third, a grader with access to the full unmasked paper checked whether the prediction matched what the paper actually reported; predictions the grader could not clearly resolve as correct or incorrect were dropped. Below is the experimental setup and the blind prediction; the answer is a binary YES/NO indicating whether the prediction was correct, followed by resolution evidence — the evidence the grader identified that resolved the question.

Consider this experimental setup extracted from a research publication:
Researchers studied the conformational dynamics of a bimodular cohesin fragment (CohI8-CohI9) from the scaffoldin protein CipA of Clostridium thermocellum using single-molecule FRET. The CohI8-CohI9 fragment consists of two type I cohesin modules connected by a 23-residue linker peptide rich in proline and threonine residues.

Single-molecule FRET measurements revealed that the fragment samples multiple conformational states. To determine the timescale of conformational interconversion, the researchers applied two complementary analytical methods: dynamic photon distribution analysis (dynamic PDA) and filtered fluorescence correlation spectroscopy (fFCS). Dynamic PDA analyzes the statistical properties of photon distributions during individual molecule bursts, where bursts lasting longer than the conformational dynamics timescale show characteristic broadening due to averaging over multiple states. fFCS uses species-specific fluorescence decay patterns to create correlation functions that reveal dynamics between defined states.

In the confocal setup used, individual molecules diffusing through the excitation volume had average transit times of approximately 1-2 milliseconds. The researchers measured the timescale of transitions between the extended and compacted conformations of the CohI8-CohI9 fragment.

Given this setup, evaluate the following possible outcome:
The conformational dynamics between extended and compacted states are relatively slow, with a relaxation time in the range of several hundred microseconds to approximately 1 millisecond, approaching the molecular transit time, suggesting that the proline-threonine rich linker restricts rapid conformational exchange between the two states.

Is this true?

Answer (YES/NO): YES